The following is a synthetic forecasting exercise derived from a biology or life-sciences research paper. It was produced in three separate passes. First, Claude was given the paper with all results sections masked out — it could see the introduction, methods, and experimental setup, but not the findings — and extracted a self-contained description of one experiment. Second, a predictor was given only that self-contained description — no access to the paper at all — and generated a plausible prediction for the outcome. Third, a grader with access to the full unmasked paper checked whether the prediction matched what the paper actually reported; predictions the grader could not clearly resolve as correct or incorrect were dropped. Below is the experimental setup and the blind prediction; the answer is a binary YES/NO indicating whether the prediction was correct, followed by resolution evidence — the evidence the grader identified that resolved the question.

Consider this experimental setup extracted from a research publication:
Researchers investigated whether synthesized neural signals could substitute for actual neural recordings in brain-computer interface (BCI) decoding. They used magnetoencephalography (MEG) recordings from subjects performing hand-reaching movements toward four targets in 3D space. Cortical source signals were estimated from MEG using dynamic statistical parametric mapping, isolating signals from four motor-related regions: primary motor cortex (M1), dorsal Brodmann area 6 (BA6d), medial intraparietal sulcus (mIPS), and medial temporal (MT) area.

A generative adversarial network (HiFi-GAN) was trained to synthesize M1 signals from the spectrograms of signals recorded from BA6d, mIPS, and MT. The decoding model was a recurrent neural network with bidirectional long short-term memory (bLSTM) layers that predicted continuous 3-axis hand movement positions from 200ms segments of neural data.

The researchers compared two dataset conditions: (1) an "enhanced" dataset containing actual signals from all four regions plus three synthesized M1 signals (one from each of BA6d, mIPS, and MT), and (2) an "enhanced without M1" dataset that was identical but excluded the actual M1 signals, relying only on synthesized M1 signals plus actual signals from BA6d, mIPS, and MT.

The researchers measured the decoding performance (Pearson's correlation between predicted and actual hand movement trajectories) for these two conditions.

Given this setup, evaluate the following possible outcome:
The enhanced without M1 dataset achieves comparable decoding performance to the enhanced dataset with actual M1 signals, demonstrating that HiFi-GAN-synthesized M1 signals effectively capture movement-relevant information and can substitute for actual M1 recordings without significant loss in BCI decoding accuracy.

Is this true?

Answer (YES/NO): NO